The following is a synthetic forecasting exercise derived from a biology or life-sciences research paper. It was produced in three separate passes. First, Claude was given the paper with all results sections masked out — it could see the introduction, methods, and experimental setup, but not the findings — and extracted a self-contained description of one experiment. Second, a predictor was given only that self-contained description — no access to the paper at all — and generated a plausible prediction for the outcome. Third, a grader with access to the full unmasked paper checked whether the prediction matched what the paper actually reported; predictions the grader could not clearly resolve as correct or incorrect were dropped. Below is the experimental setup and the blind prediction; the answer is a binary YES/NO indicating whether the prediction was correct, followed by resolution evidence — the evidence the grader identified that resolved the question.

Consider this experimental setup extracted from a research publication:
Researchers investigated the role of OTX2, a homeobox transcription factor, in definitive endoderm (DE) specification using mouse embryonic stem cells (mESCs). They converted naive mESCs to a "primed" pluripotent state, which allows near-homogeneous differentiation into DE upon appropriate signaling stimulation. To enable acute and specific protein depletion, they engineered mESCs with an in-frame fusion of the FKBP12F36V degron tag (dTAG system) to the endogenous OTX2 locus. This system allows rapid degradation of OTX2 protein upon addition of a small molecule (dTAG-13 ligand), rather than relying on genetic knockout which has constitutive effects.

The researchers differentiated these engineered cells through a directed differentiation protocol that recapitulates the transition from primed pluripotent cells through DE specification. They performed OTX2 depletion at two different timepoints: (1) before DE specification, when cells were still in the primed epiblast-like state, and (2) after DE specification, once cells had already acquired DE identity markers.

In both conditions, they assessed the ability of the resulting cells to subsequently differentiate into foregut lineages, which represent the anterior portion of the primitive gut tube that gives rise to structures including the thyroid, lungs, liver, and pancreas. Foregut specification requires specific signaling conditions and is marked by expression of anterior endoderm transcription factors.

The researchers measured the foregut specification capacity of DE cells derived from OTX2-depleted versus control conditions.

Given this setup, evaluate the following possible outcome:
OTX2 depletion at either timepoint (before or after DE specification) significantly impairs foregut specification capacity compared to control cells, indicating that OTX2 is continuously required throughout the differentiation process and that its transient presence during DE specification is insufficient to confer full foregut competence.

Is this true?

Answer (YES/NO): YES